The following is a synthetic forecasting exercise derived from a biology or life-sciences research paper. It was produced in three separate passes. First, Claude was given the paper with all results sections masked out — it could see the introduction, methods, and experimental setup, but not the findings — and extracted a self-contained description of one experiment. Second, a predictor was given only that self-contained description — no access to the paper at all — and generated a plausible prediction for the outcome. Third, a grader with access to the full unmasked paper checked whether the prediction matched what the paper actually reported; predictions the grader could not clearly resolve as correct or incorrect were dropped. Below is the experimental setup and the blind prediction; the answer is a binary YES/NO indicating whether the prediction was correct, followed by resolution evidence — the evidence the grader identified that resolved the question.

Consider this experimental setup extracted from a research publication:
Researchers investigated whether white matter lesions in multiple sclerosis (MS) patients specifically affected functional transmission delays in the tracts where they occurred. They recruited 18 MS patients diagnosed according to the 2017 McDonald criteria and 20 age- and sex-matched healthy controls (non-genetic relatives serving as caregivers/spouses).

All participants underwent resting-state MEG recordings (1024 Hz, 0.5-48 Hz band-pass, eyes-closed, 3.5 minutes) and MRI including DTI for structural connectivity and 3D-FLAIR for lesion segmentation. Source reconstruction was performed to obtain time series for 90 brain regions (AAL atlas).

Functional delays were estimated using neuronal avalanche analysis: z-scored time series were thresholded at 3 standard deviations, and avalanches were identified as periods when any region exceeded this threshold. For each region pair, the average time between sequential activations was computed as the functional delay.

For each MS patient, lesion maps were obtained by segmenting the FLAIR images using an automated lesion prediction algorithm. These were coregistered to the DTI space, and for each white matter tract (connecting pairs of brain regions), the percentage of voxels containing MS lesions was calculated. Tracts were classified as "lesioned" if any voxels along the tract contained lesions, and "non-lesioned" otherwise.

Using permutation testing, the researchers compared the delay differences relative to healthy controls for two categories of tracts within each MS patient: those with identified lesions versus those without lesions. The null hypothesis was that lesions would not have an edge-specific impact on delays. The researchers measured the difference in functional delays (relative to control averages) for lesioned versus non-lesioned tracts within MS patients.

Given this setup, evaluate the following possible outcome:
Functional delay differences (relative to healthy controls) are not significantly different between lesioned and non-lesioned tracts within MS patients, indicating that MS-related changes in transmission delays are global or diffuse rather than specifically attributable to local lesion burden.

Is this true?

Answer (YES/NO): NO